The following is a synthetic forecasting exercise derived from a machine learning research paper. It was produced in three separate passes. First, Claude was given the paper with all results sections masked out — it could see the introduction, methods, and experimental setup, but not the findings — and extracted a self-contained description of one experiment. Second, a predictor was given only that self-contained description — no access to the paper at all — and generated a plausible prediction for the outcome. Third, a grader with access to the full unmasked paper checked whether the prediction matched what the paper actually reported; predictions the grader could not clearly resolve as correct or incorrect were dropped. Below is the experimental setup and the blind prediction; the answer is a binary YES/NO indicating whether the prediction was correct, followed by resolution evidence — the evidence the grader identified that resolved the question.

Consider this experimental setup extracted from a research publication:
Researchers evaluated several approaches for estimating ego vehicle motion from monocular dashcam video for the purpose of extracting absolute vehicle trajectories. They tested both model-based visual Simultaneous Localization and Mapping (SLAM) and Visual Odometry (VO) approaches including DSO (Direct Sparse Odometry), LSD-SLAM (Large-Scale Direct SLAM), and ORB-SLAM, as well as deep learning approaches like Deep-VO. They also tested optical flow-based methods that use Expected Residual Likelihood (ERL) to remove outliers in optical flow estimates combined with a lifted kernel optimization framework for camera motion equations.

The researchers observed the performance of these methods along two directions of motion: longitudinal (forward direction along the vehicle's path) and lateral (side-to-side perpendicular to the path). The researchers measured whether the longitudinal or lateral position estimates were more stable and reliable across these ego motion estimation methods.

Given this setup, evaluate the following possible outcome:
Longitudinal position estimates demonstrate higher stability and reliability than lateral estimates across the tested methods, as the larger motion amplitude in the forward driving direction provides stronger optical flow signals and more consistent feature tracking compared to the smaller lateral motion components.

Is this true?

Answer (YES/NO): YES